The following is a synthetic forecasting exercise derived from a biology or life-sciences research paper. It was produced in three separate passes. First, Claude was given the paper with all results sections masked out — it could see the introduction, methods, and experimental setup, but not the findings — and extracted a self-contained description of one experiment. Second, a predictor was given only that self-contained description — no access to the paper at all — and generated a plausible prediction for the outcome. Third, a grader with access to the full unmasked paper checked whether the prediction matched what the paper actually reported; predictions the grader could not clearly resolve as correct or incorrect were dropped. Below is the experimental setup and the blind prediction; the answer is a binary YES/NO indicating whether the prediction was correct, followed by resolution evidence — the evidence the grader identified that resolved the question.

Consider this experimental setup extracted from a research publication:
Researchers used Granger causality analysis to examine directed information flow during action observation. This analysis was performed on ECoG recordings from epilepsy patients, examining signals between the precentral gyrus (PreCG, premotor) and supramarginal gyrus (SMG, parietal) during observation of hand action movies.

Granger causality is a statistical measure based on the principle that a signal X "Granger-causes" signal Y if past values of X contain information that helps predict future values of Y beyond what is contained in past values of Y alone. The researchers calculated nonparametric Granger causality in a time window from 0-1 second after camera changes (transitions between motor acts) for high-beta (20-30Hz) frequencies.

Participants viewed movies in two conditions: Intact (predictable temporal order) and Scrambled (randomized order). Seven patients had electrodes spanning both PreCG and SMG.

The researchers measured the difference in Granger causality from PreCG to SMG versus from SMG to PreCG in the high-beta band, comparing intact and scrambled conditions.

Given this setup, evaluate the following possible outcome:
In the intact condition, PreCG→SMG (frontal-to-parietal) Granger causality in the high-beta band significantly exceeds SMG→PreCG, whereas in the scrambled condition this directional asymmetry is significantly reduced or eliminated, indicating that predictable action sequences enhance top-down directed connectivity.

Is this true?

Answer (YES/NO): NO